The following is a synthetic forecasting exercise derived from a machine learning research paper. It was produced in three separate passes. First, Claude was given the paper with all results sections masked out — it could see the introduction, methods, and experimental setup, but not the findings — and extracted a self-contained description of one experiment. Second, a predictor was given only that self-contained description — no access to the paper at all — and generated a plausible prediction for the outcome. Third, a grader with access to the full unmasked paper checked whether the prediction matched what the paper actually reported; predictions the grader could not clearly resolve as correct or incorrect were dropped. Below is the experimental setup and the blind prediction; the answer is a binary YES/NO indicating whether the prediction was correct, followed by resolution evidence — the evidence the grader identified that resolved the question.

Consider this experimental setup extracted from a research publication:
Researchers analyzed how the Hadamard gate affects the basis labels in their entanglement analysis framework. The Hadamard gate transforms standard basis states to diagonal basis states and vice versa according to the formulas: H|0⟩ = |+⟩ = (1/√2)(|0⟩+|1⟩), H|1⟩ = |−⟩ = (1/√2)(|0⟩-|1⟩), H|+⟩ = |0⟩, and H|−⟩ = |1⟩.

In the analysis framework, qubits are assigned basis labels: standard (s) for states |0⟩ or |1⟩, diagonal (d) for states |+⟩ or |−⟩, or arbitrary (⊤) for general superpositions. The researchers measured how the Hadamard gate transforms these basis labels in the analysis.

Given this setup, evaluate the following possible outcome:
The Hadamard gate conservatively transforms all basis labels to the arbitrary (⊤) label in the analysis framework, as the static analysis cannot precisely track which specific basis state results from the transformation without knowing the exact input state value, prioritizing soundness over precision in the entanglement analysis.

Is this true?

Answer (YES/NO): NO